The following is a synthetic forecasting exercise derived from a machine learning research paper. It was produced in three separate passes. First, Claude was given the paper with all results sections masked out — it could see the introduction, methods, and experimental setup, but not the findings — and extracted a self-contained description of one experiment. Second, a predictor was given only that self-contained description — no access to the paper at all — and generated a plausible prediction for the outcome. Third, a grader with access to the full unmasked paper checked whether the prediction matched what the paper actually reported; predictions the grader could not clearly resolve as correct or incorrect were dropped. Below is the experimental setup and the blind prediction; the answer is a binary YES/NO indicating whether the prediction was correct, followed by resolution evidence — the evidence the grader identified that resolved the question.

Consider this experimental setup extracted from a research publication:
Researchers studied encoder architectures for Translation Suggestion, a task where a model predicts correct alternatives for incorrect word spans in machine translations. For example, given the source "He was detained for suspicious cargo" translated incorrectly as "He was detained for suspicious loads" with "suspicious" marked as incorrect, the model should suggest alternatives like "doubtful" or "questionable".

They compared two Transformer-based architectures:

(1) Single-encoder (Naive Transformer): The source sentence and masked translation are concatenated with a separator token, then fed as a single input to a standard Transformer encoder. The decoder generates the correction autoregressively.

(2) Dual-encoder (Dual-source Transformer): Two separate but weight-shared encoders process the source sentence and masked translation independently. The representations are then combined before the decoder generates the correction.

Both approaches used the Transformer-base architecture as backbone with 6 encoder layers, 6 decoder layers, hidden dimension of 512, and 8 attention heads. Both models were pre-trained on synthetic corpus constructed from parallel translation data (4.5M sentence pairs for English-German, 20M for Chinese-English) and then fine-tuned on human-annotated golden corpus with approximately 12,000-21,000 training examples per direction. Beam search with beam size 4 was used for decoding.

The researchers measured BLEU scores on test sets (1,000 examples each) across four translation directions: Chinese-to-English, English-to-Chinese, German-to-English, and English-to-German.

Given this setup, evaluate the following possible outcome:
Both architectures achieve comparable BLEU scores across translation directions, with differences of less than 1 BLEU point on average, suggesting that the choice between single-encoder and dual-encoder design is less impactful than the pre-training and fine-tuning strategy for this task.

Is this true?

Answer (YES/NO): YES